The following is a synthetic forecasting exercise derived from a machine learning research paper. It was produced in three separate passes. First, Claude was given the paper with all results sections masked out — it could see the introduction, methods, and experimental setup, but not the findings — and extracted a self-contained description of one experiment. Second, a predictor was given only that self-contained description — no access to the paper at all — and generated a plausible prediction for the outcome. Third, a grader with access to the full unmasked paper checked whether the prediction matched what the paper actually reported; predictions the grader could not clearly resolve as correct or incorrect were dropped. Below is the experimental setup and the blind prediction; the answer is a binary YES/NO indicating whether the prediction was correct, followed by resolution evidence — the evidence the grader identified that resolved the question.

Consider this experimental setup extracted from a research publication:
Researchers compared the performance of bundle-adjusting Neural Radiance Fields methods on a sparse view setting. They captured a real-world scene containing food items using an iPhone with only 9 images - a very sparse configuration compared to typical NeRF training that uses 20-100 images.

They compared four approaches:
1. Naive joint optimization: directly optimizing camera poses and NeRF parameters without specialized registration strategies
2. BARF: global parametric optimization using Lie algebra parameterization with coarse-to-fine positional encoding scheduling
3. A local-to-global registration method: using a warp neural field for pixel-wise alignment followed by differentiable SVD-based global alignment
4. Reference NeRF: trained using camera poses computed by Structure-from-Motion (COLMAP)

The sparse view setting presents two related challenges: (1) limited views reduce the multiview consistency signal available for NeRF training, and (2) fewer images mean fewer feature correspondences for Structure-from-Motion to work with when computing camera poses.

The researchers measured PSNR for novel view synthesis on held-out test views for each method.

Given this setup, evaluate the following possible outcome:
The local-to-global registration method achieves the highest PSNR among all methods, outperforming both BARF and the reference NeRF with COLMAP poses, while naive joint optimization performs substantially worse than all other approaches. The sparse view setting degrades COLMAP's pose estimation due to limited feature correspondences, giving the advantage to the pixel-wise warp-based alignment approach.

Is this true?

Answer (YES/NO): NO